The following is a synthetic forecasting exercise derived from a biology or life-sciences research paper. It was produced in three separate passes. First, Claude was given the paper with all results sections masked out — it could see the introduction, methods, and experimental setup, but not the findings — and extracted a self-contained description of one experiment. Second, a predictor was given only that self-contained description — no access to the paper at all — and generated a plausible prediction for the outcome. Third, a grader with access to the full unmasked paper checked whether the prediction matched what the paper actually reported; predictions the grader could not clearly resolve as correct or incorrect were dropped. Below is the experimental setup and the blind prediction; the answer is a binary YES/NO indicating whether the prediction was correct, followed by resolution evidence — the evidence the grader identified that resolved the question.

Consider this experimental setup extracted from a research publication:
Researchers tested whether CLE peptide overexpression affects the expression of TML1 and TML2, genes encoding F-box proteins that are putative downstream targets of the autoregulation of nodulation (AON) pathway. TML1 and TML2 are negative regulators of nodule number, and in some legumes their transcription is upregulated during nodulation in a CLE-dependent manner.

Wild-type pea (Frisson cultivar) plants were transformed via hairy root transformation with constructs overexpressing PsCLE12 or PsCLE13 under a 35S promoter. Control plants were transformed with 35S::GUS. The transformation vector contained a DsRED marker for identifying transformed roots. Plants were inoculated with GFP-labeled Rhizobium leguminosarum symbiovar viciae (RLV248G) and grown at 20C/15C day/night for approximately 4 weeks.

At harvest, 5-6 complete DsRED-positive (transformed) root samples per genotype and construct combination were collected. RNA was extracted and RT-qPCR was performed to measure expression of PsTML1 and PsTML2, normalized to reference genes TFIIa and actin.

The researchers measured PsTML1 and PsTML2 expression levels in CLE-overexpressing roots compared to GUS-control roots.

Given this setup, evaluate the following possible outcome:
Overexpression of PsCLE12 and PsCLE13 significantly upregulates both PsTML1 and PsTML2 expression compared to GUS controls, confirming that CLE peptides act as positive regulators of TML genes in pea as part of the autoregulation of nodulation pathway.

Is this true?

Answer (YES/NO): NO